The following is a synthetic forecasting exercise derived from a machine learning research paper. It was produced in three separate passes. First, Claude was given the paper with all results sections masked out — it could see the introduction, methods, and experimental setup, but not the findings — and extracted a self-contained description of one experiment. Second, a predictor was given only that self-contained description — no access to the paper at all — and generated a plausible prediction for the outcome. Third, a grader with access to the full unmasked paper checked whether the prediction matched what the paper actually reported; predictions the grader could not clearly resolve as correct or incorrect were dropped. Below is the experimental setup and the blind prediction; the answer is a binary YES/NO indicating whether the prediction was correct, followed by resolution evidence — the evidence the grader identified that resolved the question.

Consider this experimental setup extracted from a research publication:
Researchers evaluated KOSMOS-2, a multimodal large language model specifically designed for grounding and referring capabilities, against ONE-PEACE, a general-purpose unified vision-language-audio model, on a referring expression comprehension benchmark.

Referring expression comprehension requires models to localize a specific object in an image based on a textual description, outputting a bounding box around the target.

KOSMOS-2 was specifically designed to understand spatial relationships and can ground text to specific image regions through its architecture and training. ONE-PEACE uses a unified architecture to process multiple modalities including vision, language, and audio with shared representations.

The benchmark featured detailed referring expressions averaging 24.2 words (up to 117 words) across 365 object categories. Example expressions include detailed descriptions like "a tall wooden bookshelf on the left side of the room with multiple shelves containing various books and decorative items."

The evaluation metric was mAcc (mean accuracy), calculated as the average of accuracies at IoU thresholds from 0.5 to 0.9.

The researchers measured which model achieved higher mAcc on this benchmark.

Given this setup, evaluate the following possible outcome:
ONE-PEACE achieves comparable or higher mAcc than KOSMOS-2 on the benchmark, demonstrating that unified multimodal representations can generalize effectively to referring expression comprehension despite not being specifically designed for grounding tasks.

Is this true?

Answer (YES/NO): YES